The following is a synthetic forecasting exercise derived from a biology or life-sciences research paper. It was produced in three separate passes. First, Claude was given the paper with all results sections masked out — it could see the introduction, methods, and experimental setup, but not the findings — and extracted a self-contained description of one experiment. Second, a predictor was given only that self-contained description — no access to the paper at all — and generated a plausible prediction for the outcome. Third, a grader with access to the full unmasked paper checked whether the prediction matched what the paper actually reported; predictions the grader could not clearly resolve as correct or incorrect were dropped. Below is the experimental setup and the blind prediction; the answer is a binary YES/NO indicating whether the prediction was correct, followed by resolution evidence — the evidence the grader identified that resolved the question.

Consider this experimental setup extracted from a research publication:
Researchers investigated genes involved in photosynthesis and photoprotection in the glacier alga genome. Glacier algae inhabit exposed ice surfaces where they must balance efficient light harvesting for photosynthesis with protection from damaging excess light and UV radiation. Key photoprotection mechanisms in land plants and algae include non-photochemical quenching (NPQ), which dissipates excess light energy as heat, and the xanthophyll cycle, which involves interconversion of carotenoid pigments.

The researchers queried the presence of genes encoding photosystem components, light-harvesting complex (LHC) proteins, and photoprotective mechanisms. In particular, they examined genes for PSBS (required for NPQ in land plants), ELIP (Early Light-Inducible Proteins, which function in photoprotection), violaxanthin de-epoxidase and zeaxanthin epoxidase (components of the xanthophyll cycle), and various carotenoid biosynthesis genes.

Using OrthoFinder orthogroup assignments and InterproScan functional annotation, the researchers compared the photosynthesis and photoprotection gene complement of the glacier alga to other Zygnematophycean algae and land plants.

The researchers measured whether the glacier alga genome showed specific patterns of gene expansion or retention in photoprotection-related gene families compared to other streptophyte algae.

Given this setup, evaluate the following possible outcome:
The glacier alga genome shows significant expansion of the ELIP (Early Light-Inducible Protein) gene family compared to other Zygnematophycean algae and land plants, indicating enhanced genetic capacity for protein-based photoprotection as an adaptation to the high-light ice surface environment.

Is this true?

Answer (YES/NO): NO